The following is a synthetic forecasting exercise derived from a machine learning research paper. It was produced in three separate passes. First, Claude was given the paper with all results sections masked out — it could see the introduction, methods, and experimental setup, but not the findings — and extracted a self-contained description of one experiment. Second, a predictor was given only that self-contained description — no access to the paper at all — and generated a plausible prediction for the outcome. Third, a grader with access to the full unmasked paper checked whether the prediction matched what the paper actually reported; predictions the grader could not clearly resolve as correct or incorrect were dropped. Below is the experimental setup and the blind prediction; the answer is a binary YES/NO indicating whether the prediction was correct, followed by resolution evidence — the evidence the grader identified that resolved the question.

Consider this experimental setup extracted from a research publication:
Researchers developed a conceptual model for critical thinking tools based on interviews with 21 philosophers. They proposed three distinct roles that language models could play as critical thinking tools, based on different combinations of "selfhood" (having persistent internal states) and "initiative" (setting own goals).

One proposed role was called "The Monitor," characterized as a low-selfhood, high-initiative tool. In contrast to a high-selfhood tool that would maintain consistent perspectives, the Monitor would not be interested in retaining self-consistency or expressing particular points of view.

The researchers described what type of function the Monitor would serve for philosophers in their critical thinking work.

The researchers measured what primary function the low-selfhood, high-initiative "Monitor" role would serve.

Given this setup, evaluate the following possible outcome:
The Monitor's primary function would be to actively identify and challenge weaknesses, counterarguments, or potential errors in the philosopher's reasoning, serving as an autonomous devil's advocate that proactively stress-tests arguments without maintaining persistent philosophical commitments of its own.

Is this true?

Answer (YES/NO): NO